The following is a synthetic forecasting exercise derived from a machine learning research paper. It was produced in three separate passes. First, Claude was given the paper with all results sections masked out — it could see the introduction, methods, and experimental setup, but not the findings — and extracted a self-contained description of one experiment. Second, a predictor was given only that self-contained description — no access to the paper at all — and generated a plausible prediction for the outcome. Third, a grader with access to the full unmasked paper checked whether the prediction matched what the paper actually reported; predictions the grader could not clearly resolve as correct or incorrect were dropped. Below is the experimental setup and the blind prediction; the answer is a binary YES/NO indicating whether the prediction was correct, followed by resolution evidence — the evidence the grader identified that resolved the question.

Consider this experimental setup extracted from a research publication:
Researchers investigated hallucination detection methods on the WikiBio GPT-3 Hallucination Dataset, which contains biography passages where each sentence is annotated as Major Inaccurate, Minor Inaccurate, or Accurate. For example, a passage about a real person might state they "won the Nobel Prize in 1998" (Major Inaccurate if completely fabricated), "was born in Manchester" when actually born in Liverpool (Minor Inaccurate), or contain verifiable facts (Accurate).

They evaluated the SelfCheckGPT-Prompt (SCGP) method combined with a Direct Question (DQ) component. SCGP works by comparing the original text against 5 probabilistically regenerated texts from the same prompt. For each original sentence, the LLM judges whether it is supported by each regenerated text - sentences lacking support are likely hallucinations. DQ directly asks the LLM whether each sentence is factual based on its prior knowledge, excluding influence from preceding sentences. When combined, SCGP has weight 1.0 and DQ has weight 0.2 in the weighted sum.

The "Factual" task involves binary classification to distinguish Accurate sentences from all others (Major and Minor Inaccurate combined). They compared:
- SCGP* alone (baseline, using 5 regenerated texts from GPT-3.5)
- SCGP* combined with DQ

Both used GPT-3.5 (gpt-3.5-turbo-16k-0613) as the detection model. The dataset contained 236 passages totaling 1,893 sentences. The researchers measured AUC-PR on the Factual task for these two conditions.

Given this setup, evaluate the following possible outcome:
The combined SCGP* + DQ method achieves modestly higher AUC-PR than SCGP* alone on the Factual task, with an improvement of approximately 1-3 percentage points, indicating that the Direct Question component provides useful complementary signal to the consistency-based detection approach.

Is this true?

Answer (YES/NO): NO